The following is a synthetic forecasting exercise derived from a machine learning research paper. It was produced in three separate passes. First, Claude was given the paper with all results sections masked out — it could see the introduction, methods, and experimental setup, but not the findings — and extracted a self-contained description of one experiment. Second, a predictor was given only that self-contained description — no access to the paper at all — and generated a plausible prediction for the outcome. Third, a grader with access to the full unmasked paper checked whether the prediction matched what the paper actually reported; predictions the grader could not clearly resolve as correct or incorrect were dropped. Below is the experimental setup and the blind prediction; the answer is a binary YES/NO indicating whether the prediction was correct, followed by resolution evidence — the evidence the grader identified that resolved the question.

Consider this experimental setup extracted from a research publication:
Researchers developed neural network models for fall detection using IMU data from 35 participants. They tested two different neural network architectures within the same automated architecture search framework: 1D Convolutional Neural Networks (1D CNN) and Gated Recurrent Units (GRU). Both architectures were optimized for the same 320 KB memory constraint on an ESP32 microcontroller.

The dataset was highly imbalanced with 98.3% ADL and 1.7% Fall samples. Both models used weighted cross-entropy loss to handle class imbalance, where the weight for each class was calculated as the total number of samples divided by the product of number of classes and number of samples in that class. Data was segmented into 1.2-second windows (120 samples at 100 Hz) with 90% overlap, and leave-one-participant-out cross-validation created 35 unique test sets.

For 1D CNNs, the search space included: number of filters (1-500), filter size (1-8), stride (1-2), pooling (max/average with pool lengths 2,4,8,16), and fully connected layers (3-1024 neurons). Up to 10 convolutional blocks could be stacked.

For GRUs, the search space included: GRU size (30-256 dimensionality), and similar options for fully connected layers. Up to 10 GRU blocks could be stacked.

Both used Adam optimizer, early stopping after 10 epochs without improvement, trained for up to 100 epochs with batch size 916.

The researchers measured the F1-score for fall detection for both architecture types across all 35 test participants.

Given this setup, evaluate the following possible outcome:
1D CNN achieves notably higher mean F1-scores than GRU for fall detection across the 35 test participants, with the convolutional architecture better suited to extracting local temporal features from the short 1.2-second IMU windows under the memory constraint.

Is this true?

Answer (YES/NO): NO